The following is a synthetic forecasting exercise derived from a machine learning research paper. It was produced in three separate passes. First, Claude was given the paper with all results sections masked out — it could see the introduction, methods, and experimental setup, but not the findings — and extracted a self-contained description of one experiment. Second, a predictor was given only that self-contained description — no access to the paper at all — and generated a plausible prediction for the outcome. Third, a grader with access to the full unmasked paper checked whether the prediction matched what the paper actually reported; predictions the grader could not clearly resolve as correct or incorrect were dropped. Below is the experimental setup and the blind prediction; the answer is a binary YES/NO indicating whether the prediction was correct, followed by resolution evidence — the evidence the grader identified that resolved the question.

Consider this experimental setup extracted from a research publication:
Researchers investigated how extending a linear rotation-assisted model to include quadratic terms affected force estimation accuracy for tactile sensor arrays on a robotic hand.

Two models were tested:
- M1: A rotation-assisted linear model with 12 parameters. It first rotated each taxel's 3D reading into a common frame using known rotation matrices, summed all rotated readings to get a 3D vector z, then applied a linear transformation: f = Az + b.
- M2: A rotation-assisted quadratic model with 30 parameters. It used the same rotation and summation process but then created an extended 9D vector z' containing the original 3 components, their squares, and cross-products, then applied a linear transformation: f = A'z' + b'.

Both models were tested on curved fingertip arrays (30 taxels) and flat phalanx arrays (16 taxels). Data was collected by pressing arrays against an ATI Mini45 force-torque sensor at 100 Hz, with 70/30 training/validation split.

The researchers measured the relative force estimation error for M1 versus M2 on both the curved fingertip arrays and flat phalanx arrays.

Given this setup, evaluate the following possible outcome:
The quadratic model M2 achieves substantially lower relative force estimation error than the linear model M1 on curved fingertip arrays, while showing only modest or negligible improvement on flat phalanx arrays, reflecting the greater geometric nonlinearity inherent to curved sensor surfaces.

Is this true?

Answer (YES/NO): NO